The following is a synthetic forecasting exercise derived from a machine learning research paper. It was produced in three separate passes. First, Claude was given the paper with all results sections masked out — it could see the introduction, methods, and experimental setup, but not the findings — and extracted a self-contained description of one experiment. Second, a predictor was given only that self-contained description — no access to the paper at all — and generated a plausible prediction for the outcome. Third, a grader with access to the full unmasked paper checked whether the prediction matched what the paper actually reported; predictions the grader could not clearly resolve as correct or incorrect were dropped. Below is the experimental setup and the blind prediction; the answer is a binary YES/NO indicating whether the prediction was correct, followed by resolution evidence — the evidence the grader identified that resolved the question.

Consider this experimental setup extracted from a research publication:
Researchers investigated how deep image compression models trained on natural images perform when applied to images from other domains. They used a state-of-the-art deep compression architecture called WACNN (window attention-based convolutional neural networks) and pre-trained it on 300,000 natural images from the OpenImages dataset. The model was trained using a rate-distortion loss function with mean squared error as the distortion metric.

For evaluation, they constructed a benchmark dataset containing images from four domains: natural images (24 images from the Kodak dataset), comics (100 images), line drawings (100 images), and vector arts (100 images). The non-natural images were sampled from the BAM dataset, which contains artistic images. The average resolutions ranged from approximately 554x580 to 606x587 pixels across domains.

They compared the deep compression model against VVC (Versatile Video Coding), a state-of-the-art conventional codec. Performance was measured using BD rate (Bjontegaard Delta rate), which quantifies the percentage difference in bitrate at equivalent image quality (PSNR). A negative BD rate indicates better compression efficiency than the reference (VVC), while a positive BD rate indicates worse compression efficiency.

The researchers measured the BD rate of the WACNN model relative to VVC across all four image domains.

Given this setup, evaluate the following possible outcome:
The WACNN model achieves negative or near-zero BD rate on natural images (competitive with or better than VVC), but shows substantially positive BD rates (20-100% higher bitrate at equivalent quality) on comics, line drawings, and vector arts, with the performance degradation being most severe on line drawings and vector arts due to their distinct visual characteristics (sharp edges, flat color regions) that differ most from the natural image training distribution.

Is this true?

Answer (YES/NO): NO